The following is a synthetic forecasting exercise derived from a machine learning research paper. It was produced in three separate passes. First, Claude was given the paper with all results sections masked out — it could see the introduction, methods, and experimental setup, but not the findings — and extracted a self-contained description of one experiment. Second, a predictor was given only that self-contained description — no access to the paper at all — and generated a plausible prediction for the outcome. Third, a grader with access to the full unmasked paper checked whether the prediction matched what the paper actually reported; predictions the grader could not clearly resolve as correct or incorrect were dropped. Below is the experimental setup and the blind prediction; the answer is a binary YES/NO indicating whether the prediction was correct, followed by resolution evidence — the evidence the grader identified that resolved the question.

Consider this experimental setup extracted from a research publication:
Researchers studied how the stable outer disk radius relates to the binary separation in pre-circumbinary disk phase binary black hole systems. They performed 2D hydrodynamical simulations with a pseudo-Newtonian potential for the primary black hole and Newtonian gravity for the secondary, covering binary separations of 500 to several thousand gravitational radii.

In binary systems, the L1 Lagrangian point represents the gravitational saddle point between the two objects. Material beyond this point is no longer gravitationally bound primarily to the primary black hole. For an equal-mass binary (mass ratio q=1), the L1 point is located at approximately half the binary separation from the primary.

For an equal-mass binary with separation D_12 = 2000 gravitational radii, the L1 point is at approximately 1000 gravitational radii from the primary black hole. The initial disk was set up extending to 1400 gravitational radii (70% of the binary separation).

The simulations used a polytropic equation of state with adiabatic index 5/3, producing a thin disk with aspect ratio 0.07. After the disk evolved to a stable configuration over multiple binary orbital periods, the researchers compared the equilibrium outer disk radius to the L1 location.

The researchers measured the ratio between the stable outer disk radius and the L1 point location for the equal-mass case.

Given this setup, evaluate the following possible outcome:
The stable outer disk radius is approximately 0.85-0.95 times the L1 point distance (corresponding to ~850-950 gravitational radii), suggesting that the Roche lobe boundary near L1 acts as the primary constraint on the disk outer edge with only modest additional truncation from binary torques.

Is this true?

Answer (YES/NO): NO